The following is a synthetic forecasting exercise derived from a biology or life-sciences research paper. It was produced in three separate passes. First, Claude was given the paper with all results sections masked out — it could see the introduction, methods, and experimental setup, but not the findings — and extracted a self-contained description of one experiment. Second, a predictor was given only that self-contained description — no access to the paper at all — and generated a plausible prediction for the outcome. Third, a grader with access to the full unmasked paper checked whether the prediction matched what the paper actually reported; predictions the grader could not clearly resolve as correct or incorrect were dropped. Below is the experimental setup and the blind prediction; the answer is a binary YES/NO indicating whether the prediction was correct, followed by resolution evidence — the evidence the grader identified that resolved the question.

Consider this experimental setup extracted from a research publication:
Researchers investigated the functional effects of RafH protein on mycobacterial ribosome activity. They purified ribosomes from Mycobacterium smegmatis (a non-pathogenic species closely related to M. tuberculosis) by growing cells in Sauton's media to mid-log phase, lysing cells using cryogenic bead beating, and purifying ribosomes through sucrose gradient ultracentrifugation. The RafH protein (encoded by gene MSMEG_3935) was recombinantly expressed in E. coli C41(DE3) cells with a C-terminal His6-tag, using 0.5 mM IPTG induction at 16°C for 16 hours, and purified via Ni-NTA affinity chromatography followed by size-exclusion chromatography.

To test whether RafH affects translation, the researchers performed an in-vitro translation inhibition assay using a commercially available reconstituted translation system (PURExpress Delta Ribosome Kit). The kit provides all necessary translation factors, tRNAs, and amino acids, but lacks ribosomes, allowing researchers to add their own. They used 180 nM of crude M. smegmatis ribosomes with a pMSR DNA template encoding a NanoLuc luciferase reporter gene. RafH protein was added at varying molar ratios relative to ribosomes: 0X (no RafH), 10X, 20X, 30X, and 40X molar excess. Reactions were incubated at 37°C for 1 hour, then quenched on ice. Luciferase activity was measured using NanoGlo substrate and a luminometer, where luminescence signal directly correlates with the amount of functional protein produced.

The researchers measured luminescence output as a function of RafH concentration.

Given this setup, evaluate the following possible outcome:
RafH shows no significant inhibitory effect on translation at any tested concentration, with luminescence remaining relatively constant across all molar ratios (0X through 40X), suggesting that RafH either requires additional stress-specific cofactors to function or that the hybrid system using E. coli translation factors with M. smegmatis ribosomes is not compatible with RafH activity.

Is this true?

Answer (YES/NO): NO